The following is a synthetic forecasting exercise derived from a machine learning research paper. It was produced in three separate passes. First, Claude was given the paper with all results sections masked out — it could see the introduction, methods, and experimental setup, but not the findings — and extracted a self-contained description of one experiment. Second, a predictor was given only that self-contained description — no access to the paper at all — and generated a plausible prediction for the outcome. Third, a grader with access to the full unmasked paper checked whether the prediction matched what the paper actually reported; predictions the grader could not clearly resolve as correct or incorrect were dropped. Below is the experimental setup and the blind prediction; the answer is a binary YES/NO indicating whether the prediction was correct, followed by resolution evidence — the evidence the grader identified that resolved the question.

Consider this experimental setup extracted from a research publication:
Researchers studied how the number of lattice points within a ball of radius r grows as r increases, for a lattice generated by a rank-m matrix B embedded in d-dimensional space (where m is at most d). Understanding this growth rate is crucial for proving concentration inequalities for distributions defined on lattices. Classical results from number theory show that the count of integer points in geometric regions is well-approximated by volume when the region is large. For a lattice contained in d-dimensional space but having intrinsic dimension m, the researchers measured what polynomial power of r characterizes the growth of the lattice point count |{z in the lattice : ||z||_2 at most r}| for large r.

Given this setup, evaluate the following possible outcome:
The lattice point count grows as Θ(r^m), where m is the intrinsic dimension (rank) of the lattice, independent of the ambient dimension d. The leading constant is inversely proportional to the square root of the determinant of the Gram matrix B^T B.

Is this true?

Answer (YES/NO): YES